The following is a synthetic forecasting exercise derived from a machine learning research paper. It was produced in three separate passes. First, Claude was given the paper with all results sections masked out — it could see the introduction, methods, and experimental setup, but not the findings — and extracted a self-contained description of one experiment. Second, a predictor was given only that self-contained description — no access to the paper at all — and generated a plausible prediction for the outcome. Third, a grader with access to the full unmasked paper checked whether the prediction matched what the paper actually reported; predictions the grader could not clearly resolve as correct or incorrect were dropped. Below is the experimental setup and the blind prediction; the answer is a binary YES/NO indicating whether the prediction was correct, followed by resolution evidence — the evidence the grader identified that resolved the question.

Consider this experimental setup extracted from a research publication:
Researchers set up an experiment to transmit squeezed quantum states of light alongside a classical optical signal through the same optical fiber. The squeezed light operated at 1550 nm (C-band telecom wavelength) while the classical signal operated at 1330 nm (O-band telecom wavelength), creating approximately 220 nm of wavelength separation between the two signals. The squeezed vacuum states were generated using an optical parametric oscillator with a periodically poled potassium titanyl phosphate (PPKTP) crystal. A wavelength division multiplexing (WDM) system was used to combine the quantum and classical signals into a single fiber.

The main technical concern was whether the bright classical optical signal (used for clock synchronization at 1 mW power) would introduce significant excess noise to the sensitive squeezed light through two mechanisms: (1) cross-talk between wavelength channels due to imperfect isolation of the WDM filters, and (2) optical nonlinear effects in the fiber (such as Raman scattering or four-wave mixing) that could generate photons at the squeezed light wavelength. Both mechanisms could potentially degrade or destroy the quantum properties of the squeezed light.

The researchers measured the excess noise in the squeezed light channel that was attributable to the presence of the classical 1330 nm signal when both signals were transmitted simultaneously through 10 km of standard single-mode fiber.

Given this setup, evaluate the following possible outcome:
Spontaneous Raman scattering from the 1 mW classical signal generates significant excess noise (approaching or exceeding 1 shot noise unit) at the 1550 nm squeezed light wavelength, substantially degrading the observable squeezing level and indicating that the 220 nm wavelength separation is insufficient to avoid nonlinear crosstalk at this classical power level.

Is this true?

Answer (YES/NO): NO